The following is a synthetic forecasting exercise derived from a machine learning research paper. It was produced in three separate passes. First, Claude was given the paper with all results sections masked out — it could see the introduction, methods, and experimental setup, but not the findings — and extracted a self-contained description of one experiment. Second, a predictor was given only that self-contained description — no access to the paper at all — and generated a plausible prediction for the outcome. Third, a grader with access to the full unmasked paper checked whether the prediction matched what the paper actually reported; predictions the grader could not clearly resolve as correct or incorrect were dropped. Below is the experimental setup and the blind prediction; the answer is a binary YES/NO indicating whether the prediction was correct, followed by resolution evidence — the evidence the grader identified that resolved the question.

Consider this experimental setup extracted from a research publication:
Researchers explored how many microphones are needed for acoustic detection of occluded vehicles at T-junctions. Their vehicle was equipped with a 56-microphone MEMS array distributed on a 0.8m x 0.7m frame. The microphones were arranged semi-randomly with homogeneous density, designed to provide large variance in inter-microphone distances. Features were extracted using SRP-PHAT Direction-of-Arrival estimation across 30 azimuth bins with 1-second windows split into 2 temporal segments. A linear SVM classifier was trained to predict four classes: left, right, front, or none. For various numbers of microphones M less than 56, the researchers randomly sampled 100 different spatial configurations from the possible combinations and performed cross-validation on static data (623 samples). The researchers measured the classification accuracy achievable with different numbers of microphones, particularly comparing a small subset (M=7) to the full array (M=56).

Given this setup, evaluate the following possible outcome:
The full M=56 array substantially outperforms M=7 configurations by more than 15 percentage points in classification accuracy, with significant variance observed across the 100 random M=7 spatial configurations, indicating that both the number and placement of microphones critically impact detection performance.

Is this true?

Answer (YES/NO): NO